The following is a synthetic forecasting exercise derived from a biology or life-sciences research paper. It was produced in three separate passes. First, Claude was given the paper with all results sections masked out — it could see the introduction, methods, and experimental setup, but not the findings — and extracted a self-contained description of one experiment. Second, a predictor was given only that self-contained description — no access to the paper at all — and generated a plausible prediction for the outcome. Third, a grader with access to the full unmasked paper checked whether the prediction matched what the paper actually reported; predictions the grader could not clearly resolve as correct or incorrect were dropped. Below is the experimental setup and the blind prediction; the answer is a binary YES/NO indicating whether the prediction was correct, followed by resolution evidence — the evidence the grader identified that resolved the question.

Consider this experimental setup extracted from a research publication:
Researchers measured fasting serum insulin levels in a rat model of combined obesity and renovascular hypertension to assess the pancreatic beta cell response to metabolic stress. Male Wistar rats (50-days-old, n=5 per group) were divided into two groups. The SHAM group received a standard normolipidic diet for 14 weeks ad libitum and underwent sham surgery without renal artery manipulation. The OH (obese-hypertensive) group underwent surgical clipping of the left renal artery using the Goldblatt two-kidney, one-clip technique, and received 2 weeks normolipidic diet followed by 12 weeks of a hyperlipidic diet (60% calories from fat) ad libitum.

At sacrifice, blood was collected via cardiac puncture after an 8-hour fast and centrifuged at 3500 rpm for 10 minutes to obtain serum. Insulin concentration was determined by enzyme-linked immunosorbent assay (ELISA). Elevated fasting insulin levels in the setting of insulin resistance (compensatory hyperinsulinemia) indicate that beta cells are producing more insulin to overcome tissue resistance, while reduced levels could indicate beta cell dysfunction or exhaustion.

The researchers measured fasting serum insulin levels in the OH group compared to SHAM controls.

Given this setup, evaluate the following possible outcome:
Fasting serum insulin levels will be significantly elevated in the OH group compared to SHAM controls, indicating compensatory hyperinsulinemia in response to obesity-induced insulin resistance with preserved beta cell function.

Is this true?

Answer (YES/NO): YES